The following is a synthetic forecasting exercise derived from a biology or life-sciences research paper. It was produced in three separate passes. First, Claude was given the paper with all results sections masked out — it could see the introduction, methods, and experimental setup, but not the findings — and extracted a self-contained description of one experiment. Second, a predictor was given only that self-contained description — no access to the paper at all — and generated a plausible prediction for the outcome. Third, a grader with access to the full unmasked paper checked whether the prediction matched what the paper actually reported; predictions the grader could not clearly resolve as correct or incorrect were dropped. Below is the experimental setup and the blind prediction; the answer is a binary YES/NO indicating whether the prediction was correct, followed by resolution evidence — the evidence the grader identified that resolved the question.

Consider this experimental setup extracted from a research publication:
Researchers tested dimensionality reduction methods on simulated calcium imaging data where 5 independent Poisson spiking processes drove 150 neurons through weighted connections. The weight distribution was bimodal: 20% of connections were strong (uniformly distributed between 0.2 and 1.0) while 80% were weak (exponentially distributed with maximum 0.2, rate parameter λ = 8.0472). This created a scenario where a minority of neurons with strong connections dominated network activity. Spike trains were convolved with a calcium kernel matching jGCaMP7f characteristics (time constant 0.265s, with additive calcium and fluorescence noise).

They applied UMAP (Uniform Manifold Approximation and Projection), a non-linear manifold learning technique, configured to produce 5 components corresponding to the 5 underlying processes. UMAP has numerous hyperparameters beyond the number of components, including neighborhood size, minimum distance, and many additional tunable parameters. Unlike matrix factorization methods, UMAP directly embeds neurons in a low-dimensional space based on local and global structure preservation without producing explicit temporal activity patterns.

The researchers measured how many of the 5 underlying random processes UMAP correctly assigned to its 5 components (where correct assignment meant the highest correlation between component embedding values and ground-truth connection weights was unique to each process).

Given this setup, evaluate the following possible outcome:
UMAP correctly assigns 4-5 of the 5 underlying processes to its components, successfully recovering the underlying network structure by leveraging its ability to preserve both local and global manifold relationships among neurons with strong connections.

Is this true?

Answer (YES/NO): NO